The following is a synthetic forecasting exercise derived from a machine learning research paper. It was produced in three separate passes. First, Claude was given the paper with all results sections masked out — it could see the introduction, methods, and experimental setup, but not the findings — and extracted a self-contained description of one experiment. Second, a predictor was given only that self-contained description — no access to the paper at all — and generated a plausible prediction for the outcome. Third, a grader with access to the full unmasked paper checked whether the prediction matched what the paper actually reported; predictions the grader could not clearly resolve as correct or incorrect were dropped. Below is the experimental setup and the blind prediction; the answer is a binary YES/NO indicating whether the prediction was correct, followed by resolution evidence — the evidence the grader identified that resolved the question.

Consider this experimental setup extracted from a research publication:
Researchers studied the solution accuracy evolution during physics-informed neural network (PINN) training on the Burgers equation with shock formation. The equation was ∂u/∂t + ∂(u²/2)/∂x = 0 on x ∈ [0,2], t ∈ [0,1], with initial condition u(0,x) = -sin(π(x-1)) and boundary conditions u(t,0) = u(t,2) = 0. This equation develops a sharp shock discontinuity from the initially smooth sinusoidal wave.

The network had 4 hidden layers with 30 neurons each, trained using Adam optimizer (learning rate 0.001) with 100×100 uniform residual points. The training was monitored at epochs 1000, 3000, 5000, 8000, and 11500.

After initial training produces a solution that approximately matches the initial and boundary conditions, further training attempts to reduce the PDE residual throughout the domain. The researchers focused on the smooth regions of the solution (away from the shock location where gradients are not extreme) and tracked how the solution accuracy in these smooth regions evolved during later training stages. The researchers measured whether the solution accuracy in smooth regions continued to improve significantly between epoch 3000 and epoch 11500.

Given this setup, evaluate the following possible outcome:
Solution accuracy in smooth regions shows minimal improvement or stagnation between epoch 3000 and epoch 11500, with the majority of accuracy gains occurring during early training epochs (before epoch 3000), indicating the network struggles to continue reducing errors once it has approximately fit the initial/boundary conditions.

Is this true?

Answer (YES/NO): YES